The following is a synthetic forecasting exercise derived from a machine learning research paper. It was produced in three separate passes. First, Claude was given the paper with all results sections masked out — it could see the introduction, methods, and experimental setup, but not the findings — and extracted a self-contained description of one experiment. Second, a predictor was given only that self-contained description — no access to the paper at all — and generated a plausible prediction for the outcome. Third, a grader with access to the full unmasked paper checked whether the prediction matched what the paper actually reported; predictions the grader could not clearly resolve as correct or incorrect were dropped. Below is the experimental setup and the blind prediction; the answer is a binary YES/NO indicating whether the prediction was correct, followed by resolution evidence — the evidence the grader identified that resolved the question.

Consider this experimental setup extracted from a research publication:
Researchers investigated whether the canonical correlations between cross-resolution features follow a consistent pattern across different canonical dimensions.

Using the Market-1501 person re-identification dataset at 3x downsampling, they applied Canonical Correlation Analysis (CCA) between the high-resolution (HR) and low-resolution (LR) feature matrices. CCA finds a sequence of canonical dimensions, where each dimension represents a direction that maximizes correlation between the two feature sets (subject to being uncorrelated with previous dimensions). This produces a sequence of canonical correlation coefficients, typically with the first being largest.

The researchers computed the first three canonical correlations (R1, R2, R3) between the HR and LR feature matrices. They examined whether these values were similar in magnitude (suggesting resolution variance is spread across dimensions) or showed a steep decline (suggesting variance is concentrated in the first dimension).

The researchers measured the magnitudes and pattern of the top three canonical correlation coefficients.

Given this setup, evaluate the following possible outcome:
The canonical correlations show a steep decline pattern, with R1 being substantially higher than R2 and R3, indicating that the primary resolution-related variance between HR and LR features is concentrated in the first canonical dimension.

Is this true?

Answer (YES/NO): NO